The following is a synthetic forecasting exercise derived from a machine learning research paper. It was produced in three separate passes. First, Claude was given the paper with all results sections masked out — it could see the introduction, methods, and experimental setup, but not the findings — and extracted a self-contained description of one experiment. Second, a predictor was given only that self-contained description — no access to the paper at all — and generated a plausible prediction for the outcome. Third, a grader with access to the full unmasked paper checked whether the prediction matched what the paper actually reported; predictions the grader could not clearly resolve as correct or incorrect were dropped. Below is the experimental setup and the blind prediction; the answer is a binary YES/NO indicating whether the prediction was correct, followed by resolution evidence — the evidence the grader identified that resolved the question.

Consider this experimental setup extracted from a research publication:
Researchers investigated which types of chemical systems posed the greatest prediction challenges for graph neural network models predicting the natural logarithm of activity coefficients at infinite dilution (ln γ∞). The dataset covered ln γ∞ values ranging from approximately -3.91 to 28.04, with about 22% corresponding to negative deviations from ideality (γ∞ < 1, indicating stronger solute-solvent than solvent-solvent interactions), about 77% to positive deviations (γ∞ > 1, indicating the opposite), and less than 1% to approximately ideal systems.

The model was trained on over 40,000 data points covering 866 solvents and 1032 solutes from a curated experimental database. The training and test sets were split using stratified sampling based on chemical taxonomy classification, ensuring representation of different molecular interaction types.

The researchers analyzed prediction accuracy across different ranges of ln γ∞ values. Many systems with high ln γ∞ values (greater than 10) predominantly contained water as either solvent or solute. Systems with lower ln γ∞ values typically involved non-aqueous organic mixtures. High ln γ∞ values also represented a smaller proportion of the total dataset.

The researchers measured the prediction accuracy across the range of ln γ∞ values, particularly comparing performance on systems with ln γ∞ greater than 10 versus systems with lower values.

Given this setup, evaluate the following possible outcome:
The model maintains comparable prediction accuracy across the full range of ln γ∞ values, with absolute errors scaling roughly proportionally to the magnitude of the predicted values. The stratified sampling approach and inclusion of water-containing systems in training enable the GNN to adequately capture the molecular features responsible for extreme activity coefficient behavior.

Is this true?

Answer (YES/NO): NO